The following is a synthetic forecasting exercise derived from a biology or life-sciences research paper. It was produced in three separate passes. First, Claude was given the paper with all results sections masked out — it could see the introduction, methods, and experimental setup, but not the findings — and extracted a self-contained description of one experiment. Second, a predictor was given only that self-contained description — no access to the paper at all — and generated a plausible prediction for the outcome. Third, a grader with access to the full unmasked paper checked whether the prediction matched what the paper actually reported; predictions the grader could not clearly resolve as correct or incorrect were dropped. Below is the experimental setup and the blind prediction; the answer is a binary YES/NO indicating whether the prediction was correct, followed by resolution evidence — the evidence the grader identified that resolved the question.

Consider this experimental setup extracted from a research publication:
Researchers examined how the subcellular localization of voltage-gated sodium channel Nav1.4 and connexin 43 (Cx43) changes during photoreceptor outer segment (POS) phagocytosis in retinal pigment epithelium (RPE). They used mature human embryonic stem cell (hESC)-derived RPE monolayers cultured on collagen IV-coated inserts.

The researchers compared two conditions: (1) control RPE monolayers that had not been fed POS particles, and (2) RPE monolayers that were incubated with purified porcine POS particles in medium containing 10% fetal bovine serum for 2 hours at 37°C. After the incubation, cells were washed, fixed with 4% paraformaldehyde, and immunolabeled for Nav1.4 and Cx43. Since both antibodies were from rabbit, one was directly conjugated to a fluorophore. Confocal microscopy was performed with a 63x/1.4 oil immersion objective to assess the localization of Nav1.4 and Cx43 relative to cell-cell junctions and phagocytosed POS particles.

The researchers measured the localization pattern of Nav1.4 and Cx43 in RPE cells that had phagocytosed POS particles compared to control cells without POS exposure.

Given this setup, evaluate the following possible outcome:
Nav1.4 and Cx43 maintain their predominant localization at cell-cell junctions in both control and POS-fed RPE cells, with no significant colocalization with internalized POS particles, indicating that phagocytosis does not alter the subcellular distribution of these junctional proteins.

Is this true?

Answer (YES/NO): NO